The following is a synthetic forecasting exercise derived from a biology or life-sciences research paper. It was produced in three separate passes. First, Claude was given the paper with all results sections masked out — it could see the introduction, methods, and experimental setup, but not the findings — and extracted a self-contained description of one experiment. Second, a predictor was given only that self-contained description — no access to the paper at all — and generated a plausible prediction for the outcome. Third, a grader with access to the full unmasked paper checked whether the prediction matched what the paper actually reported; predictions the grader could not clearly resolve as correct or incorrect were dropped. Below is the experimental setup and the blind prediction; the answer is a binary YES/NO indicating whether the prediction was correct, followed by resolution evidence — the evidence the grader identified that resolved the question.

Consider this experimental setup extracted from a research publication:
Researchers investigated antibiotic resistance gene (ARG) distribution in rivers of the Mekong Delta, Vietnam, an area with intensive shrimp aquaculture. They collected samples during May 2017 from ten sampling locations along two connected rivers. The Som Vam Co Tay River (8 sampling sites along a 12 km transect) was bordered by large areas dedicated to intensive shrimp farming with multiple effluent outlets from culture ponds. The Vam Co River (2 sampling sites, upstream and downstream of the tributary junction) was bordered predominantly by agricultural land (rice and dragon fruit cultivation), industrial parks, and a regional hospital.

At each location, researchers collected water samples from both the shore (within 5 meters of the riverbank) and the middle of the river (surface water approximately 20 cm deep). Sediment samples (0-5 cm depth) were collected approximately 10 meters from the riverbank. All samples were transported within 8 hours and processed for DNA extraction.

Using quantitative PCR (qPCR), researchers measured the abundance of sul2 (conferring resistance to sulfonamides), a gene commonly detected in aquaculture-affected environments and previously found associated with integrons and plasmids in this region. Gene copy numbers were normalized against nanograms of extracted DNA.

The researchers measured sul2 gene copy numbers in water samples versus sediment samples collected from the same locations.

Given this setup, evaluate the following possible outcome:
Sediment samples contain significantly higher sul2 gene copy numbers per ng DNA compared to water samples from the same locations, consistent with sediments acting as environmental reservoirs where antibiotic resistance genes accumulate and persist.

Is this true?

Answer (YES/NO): NO